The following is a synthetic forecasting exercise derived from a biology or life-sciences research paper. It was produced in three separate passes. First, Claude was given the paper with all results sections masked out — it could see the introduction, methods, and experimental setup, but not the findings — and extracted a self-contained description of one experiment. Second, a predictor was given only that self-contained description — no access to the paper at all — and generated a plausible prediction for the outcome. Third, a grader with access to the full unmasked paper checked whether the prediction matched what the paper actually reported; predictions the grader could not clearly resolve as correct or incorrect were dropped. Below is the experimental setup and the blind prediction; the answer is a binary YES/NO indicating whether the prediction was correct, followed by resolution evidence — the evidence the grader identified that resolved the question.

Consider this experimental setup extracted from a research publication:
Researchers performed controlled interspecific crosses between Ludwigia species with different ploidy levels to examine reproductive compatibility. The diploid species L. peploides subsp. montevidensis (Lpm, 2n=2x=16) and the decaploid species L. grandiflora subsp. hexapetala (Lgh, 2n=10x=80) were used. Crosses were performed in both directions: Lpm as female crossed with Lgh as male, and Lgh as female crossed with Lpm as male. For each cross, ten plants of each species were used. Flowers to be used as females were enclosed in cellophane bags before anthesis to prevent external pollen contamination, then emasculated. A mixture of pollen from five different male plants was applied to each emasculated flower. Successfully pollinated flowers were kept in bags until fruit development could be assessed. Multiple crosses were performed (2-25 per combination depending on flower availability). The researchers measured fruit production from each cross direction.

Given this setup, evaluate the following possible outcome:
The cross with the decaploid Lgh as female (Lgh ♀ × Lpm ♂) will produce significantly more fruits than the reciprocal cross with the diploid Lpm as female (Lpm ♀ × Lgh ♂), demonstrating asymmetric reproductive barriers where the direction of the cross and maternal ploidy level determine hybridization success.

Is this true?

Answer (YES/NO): NO